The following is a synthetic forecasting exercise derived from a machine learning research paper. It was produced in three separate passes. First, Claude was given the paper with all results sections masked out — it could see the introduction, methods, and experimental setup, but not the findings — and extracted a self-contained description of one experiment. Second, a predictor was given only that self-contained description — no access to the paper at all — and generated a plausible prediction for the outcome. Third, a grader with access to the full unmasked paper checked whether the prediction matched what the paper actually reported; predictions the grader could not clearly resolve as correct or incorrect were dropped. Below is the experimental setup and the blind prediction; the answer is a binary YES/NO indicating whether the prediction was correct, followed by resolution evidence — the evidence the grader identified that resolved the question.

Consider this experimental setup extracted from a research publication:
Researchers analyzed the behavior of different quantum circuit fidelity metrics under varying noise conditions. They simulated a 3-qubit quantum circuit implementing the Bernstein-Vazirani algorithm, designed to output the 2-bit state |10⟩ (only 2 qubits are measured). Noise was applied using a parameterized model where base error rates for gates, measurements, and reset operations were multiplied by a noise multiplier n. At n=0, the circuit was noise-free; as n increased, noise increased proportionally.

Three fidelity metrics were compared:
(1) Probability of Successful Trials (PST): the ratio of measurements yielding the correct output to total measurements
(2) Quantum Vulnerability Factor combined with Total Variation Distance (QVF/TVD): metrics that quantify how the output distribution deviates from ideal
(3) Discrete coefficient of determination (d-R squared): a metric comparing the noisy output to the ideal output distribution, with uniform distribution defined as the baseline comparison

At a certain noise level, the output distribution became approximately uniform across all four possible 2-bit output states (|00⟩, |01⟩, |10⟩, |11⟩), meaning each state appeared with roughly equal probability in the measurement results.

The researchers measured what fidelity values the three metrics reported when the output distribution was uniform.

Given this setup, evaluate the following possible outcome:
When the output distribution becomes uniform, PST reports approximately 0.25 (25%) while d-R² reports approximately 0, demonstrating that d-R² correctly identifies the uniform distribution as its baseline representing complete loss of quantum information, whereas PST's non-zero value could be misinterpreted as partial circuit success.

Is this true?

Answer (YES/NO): YES